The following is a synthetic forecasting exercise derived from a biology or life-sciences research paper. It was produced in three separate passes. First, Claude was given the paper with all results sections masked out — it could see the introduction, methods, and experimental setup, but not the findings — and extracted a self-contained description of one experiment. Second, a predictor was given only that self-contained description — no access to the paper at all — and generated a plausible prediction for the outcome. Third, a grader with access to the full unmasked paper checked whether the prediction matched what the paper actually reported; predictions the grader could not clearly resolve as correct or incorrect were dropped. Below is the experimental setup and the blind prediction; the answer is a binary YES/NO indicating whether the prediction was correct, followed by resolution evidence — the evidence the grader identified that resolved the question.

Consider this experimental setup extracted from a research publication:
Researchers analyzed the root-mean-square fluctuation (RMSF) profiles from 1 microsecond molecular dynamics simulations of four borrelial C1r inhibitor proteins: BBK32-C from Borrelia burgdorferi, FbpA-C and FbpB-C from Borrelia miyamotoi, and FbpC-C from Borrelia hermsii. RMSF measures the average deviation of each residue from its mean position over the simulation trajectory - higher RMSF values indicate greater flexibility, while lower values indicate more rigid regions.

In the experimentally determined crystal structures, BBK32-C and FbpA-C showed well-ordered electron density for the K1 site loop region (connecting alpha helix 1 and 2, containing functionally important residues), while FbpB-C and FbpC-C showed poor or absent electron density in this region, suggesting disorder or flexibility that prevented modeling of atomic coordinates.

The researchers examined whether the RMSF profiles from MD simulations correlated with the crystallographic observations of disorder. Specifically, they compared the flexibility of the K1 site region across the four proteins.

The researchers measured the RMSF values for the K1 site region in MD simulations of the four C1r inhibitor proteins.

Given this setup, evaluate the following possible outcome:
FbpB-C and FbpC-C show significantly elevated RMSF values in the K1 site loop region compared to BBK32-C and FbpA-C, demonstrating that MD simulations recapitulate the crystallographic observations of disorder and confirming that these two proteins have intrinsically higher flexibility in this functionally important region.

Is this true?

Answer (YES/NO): NO